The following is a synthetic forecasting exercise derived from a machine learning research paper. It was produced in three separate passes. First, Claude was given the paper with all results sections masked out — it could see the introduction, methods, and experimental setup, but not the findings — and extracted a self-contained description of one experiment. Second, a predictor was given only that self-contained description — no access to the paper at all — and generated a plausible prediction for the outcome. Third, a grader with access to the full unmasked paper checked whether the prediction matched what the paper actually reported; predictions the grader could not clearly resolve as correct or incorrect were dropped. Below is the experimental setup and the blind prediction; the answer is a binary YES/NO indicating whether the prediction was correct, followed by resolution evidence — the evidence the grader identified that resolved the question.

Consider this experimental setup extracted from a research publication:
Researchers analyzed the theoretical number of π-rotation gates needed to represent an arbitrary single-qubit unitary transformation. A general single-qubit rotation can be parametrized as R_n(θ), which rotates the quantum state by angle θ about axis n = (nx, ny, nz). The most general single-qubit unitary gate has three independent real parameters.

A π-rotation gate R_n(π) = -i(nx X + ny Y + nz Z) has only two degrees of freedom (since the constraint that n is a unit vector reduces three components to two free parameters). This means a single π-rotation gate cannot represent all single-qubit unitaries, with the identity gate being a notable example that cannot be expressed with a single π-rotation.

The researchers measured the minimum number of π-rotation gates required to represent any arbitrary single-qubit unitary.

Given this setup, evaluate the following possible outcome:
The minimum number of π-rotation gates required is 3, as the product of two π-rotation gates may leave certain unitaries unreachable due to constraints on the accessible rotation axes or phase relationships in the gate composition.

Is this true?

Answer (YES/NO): NO